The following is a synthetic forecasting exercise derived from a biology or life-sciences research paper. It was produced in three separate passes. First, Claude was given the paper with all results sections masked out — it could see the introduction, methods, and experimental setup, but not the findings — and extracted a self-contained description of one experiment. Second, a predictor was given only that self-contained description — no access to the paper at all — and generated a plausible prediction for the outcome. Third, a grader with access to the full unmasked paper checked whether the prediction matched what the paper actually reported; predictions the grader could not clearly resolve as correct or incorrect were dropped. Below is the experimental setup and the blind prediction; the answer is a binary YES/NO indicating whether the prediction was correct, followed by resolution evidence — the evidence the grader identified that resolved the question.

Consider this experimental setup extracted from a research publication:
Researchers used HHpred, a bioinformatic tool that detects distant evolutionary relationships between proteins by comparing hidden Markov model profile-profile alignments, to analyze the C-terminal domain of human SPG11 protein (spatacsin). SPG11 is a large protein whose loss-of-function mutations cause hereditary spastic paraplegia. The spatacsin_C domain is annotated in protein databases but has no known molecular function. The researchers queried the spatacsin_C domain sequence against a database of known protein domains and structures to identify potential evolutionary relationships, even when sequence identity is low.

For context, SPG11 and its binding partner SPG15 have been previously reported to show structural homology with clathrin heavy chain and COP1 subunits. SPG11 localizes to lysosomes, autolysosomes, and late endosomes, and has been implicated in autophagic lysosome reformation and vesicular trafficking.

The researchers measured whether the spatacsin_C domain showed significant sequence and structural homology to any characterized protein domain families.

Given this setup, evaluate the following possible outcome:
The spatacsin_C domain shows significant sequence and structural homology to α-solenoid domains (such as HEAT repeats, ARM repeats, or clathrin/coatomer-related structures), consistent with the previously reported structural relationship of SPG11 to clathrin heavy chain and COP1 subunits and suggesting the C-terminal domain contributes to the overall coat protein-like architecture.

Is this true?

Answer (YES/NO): NO